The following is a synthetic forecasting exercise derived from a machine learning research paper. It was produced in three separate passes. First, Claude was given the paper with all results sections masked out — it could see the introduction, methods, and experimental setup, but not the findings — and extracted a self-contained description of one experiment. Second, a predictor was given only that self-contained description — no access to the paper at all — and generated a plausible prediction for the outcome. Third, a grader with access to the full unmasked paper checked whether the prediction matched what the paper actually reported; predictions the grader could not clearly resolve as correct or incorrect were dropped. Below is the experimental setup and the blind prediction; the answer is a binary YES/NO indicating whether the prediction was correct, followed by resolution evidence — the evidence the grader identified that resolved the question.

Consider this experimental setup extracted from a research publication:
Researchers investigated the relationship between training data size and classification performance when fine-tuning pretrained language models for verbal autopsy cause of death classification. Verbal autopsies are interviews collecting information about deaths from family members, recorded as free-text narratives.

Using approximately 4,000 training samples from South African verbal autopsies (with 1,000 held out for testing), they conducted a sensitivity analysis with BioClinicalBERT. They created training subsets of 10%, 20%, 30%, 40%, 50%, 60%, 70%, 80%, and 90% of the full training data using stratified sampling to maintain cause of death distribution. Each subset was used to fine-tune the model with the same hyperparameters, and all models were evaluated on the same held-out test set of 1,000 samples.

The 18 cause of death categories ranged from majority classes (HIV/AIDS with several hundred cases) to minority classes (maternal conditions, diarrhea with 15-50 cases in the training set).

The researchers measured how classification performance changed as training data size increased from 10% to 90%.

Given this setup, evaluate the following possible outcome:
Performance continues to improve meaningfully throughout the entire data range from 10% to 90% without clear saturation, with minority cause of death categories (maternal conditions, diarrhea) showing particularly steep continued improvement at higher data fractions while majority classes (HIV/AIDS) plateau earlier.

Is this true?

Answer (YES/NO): NO